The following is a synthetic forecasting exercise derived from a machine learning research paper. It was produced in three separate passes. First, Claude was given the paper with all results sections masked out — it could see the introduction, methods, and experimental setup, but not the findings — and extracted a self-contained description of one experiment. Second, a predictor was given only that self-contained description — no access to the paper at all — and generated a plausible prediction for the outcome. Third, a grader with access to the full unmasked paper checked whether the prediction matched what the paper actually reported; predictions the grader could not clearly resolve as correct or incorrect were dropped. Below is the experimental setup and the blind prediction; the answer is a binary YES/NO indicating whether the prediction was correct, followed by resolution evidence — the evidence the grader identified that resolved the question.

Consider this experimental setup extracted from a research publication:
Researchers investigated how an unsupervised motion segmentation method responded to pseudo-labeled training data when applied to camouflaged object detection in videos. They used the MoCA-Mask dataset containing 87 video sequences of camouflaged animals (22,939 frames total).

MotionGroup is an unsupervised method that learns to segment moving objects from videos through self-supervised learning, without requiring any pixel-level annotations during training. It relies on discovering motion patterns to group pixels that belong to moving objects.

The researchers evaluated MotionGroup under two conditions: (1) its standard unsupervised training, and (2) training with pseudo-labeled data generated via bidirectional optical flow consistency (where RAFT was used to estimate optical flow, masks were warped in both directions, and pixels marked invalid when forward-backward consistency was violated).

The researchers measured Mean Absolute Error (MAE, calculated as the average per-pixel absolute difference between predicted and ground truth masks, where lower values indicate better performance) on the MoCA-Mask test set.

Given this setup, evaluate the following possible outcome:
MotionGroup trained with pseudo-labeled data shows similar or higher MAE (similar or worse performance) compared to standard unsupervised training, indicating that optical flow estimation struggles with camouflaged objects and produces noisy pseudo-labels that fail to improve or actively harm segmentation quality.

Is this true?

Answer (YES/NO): YES